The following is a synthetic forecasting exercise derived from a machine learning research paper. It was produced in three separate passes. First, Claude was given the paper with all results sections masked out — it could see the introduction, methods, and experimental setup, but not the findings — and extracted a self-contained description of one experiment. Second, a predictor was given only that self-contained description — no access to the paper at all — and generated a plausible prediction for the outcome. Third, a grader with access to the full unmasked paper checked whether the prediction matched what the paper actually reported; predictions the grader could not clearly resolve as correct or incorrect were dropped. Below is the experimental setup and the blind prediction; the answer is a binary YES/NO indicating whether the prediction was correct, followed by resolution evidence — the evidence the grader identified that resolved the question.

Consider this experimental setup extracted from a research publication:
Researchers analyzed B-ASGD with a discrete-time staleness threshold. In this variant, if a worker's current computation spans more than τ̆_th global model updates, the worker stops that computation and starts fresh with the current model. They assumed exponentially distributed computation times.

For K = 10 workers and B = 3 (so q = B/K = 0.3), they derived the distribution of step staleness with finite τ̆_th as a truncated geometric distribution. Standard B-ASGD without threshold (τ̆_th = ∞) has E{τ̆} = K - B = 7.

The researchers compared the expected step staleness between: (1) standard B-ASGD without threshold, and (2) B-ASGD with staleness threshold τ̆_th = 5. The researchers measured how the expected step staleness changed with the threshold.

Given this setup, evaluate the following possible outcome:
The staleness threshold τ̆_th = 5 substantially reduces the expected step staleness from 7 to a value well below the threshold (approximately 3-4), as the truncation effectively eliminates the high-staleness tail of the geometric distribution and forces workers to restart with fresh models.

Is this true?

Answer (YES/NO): NO